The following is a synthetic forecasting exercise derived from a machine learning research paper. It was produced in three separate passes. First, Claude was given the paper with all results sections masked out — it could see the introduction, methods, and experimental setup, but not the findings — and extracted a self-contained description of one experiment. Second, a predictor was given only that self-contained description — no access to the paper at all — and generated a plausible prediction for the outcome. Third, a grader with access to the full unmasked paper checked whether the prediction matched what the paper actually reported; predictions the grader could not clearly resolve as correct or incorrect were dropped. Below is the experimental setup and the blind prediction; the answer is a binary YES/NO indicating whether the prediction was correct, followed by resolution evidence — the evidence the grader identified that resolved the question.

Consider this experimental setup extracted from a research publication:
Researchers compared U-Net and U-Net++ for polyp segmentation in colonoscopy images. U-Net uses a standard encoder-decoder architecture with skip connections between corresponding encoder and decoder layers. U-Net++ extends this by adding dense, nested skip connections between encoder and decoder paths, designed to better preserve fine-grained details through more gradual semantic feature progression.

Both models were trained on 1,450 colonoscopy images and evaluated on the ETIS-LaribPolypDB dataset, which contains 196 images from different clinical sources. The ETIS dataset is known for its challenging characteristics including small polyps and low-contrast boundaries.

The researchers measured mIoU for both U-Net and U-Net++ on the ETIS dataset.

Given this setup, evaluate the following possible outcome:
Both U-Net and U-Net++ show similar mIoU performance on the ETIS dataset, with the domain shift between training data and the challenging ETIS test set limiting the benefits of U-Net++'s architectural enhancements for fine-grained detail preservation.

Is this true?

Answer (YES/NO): NO